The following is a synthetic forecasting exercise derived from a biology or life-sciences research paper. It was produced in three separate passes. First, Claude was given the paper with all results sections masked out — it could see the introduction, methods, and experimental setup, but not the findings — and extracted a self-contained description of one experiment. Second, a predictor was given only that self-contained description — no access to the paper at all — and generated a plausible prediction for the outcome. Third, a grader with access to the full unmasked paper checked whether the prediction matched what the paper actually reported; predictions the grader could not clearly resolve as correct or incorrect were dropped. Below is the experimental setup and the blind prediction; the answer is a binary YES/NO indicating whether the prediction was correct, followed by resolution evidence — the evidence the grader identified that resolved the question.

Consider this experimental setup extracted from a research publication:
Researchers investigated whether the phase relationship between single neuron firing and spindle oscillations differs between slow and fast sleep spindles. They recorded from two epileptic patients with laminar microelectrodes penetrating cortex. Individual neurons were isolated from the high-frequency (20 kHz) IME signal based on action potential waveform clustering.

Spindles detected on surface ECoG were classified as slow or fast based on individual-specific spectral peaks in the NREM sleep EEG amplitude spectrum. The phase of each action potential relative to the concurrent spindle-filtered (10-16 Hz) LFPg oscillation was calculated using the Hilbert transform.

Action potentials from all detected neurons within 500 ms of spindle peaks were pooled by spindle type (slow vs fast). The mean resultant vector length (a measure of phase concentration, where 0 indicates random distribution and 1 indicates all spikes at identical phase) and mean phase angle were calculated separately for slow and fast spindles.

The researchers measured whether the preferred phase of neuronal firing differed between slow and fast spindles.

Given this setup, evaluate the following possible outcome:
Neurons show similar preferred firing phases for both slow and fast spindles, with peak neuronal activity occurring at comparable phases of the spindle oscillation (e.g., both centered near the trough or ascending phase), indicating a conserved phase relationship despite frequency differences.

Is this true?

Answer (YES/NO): YES